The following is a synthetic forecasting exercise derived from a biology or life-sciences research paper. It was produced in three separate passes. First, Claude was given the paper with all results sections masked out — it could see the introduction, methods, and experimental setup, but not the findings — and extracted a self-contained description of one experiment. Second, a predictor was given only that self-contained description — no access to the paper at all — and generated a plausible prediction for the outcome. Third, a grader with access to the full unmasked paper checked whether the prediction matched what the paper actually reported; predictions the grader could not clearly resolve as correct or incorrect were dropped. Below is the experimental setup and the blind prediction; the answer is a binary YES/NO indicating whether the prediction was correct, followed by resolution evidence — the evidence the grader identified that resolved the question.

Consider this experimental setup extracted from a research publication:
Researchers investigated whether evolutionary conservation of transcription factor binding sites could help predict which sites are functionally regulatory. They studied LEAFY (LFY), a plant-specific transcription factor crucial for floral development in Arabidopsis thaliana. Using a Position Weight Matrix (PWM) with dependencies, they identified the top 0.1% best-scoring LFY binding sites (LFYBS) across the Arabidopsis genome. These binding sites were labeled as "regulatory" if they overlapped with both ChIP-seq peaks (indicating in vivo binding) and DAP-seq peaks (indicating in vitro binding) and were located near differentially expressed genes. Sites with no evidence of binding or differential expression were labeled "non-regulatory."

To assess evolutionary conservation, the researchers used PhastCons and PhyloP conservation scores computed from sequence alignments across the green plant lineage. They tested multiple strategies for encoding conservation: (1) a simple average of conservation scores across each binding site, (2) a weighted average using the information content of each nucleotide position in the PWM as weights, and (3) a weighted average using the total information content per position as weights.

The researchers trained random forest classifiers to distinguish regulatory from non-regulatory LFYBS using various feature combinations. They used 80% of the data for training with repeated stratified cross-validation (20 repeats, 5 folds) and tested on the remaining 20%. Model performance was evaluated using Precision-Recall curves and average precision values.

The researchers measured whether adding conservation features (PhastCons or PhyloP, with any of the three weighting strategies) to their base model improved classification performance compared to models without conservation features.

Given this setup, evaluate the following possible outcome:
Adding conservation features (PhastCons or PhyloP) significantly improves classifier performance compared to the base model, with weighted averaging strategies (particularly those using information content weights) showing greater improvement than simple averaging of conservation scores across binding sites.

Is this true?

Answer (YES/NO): NO